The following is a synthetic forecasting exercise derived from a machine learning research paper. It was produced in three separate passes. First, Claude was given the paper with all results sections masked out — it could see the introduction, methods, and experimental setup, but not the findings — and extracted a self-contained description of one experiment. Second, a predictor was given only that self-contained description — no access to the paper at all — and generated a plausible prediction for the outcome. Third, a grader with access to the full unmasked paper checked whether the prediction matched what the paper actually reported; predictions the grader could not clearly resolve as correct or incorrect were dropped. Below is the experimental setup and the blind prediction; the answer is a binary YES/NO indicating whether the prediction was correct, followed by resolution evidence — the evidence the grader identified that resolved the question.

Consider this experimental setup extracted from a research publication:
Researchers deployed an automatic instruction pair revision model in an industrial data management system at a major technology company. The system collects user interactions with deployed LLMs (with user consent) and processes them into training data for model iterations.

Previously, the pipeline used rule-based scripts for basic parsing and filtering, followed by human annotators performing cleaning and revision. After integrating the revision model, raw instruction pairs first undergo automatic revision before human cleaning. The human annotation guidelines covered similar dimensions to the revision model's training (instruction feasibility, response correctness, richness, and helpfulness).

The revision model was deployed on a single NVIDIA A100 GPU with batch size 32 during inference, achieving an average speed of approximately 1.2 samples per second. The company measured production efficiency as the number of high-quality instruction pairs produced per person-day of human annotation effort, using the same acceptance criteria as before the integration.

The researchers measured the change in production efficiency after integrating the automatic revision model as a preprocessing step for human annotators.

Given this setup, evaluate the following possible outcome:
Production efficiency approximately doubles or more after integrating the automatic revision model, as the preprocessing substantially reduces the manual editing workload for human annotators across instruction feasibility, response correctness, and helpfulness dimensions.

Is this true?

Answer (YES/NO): NO